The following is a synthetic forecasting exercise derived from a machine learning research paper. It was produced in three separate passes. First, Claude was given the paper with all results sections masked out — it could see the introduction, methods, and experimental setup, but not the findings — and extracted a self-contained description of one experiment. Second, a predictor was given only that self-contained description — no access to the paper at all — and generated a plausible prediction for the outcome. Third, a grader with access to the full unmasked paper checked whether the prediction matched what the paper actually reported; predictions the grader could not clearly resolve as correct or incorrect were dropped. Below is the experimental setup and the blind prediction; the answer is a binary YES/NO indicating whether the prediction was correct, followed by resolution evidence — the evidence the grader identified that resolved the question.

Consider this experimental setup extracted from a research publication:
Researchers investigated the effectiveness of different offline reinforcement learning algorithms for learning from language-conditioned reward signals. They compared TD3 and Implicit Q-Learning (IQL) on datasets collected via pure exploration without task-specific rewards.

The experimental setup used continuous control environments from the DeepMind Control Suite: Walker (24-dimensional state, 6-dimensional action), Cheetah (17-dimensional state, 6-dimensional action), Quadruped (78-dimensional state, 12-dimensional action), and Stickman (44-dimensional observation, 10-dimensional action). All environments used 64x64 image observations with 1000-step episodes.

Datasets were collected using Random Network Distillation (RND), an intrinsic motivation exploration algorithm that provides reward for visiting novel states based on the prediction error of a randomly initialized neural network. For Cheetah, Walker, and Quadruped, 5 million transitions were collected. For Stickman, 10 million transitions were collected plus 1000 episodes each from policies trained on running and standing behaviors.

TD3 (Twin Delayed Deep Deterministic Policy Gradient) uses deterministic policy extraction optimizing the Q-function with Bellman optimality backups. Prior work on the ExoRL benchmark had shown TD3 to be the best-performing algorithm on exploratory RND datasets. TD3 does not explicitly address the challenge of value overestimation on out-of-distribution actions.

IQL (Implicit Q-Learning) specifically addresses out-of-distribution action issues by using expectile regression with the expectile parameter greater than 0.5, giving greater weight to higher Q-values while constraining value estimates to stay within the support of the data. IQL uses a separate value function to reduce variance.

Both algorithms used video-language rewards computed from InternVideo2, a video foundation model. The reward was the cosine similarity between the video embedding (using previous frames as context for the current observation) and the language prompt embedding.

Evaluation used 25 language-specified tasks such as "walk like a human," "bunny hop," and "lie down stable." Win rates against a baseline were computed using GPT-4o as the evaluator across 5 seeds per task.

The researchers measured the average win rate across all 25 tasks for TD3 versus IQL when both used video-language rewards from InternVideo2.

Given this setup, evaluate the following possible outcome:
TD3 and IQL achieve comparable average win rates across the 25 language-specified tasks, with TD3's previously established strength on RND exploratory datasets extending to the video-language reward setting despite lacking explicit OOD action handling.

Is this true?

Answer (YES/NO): NO